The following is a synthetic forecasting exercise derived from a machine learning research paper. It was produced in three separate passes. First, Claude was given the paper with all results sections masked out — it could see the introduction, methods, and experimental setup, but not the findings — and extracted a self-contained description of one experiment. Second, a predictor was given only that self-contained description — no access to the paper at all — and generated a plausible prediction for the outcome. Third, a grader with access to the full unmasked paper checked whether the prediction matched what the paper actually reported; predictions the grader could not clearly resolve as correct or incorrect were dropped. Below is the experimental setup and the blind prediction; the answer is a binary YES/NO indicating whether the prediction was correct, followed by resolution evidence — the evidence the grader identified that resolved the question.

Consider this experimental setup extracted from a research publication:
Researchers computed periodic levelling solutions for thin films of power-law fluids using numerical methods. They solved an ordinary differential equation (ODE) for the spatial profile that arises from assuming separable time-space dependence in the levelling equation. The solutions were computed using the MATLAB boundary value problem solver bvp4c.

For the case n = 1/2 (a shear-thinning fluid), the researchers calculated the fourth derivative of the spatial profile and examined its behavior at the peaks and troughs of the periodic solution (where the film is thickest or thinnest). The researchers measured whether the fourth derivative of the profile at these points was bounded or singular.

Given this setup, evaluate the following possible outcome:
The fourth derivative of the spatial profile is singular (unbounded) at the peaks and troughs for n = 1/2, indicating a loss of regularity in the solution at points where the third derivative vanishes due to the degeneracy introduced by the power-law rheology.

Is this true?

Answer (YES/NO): YES